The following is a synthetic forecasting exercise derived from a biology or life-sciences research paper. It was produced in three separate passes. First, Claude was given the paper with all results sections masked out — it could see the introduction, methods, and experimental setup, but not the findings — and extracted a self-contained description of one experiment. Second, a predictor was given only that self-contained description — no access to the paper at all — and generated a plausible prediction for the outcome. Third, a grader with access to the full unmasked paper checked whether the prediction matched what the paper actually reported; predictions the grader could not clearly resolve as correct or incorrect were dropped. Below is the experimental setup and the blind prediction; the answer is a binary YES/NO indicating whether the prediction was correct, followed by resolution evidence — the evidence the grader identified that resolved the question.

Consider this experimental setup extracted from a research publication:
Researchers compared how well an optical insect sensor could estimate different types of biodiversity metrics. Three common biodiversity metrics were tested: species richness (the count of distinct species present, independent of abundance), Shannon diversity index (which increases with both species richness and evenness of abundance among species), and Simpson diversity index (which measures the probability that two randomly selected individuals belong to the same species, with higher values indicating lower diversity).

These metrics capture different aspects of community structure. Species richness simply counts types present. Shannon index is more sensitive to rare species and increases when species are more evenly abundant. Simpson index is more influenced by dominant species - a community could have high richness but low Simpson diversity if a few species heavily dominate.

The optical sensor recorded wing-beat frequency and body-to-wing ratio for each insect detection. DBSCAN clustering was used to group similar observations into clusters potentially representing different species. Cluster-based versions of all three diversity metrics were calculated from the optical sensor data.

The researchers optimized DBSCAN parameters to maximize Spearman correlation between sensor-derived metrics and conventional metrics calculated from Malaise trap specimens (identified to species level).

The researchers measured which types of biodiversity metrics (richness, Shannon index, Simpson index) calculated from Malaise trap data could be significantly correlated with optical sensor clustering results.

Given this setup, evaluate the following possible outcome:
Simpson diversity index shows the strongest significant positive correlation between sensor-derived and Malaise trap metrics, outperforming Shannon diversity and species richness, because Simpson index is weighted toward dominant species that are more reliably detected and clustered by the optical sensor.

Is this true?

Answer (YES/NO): NO